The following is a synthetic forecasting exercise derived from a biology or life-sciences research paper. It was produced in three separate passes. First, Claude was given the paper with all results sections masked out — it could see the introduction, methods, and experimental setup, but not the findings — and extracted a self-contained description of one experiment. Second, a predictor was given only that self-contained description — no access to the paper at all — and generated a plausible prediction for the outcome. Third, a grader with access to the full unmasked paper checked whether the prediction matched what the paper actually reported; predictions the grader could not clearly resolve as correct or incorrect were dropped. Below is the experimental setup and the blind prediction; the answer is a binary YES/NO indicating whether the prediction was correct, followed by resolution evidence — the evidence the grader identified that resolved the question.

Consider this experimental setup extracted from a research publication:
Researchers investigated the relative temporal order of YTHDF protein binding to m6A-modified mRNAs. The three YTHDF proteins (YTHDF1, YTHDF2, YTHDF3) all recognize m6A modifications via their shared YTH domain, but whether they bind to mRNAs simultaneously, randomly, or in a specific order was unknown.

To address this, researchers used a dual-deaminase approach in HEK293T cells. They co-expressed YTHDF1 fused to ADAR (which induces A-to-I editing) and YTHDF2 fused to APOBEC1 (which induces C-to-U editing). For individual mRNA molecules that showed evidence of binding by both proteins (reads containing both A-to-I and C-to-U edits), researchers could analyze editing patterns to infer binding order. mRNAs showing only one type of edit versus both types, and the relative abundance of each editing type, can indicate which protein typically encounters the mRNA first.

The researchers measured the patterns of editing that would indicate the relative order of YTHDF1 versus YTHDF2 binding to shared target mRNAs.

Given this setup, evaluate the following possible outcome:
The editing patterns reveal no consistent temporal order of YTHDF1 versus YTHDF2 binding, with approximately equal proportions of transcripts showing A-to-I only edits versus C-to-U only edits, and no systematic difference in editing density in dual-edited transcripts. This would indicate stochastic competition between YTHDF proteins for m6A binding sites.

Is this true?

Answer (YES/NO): NO